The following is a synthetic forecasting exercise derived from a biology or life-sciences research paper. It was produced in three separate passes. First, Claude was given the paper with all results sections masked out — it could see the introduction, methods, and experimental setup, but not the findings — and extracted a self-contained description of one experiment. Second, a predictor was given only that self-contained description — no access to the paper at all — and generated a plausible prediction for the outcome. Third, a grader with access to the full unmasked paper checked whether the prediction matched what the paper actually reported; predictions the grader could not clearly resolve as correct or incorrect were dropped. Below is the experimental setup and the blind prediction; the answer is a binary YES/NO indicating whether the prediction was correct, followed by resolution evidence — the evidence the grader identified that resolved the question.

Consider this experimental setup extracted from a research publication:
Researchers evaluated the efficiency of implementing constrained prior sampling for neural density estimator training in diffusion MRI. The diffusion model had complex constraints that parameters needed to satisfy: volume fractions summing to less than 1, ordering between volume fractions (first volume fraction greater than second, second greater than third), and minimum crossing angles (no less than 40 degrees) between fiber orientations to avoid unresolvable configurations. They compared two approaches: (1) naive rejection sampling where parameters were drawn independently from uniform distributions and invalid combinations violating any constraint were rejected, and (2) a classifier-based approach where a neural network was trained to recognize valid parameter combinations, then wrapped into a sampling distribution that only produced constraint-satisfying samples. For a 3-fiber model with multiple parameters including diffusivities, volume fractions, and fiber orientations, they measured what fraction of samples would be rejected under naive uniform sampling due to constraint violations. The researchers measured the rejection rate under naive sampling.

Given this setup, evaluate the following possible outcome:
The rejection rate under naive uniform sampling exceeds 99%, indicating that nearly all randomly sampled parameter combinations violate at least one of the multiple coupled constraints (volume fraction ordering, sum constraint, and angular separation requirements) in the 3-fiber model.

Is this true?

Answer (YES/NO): NO